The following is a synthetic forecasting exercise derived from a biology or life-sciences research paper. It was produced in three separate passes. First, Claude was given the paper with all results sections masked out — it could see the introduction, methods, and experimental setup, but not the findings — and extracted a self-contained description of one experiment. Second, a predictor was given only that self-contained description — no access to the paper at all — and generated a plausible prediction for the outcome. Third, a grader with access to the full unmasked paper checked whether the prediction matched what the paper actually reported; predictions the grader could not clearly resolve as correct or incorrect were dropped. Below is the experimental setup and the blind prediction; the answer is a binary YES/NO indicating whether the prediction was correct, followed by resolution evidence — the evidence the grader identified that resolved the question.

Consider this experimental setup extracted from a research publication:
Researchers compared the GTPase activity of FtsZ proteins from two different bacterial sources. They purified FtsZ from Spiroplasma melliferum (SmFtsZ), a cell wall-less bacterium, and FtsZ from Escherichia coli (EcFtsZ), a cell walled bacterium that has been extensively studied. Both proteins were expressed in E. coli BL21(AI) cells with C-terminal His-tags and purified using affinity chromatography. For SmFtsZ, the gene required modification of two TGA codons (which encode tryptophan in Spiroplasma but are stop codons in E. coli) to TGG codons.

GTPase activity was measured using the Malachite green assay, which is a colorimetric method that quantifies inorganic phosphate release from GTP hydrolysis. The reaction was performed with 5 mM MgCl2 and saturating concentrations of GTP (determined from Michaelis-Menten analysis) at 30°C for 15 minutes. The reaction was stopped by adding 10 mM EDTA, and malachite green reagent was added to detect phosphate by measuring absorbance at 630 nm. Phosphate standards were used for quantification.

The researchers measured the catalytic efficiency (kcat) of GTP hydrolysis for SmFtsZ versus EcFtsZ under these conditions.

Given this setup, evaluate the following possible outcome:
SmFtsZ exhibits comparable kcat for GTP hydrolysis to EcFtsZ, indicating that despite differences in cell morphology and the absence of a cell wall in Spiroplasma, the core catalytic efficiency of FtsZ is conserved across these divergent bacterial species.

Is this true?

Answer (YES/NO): NO